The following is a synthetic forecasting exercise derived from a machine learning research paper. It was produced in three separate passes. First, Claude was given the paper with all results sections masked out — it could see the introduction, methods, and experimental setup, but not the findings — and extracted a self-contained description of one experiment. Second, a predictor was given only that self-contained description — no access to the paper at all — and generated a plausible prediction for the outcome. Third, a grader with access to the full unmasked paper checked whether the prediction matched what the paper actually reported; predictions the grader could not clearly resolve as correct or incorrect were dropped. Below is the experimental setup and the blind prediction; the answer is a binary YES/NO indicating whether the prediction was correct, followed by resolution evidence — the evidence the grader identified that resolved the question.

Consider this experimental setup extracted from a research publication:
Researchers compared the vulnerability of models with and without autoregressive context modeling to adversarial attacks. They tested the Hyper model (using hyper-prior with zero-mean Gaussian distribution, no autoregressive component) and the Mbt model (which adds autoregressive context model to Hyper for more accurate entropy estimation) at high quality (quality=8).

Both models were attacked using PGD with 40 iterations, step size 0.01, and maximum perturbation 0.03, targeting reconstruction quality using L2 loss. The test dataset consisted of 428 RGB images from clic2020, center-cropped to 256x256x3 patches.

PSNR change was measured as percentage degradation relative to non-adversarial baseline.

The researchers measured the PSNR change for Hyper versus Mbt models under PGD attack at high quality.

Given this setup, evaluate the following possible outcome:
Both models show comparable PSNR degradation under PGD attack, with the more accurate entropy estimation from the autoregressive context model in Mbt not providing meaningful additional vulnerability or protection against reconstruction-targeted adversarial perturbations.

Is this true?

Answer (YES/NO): NO